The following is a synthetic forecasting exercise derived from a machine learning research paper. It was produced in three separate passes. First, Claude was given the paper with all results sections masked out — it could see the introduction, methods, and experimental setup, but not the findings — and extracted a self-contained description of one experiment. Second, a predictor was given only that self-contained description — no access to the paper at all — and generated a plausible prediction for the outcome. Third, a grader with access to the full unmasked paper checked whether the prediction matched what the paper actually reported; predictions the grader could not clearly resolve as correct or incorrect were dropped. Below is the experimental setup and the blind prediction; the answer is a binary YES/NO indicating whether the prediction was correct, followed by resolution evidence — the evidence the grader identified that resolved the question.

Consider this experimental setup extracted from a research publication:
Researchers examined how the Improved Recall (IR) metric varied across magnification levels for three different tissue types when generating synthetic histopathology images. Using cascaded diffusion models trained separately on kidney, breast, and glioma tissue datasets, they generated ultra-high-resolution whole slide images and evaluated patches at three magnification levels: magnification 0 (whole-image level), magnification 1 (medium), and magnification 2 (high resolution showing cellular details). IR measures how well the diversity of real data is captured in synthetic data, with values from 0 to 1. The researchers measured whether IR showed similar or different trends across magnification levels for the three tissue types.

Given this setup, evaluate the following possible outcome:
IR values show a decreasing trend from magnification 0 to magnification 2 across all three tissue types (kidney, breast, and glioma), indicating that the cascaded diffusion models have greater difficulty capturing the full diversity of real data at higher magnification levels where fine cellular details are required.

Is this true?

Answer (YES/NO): NO